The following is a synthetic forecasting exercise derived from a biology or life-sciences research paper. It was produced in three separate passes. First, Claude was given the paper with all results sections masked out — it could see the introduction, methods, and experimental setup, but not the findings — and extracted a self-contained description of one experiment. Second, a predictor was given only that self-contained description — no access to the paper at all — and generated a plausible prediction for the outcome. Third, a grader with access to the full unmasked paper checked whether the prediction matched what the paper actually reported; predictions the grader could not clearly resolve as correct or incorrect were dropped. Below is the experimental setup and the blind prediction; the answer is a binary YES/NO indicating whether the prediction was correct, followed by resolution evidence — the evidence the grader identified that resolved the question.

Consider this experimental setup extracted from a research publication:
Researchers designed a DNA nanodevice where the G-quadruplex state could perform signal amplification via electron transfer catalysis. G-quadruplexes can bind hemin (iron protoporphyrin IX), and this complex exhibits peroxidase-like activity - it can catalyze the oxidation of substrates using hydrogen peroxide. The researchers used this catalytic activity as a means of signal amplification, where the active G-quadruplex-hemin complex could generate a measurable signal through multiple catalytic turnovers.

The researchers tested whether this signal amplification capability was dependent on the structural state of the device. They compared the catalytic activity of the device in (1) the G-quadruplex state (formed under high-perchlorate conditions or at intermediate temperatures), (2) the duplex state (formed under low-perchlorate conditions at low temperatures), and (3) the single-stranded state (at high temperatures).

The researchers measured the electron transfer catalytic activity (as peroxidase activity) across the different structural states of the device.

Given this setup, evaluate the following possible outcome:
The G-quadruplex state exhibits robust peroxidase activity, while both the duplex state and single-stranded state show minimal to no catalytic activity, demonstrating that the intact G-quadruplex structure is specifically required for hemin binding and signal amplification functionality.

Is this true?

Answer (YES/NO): YES